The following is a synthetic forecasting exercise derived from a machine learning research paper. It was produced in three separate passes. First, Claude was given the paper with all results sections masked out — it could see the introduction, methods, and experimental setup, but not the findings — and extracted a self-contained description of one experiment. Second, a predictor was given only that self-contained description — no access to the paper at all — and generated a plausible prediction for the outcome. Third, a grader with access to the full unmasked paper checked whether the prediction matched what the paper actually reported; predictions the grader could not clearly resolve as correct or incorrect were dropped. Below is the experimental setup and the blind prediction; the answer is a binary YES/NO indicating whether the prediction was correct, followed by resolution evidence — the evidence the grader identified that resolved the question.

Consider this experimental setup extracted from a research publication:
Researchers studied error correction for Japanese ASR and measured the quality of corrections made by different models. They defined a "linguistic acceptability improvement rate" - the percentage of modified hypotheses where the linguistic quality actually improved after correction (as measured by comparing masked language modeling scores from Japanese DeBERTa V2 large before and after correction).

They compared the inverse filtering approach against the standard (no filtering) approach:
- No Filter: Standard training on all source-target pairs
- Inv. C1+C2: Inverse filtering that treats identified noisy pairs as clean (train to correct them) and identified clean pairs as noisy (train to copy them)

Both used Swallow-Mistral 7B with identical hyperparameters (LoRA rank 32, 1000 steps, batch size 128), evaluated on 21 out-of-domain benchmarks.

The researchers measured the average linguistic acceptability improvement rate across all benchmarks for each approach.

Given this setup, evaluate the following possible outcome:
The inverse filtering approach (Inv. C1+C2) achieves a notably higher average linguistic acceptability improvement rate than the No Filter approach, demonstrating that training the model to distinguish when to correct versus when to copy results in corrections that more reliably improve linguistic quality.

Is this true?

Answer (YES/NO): NO